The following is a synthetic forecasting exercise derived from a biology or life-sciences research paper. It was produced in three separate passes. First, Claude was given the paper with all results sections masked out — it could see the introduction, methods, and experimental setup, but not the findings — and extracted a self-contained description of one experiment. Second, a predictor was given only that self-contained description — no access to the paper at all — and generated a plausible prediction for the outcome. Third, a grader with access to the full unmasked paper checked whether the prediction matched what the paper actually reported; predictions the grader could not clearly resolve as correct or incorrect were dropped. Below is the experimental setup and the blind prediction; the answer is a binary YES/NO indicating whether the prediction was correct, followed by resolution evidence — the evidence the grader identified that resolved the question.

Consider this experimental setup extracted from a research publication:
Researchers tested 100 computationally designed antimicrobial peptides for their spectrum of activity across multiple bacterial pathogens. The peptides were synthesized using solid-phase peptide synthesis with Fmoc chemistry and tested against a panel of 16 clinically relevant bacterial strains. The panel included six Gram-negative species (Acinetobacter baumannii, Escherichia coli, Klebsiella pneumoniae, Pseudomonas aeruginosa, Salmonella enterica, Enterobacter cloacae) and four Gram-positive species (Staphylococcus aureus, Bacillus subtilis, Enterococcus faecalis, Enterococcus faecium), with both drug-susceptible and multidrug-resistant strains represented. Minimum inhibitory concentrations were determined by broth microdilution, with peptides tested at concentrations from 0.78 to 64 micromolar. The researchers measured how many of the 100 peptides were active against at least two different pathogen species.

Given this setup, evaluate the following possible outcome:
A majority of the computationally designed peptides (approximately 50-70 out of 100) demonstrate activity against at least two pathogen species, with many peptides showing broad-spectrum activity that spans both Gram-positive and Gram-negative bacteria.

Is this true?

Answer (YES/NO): NO